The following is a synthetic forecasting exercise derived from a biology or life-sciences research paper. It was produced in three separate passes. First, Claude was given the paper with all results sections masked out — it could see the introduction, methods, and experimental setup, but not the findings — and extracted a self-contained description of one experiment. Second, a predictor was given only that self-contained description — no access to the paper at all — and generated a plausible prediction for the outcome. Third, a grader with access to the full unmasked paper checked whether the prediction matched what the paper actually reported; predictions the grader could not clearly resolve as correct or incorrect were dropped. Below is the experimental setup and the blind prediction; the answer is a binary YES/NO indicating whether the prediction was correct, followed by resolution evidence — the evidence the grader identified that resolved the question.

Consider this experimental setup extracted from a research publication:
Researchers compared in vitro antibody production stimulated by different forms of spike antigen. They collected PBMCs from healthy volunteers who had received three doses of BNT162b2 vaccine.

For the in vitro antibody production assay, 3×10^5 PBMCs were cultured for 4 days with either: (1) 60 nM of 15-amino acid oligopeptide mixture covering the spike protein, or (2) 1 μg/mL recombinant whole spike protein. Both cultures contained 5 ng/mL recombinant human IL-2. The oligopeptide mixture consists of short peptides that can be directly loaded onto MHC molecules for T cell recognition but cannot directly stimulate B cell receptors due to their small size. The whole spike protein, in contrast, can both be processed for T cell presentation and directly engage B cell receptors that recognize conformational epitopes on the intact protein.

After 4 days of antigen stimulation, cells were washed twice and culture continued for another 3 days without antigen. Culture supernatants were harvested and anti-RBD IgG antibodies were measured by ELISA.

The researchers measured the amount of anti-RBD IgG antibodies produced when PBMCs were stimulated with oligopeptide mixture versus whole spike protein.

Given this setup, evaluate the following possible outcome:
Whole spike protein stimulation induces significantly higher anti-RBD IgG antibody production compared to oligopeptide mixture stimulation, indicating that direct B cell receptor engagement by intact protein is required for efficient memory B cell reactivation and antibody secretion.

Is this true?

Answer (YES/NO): NO